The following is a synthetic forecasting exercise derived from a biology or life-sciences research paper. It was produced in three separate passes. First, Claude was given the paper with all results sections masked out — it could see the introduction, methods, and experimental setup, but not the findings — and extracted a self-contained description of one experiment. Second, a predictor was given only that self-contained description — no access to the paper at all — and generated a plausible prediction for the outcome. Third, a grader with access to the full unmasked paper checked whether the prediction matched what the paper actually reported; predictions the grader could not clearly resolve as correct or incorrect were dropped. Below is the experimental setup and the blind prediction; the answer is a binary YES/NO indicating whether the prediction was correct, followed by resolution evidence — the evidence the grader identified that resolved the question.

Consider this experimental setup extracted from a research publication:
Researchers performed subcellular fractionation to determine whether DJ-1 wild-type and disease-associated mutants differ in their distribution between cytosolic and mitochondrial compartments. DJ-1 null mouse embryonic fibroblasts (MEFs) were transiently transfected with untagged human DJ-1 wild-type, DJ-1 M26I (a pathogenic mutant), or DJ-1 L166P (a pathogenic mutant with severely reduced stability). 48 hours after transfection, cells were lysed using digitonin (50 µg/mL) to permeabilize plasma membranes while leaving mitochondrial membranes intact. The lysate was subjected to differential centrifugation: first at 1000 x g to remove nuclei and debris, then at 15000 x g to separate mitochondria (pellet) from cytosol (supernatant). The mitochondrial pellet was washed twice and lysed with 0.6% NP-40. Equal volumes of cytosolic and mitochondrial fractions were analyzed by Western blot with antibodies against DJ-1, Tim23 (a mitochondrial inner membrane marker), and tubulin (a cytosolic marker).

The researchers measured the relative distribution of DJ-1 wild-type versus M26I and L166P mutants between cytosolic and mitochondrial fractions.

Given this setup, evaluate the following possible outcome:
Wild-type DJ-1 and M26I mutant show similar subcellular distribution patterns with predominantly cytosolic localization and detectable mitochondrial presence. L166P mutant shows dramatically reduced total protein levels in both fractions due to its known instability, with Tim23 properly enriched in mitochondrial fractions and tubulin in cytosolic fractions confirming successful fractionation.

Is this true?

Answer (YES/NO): NO